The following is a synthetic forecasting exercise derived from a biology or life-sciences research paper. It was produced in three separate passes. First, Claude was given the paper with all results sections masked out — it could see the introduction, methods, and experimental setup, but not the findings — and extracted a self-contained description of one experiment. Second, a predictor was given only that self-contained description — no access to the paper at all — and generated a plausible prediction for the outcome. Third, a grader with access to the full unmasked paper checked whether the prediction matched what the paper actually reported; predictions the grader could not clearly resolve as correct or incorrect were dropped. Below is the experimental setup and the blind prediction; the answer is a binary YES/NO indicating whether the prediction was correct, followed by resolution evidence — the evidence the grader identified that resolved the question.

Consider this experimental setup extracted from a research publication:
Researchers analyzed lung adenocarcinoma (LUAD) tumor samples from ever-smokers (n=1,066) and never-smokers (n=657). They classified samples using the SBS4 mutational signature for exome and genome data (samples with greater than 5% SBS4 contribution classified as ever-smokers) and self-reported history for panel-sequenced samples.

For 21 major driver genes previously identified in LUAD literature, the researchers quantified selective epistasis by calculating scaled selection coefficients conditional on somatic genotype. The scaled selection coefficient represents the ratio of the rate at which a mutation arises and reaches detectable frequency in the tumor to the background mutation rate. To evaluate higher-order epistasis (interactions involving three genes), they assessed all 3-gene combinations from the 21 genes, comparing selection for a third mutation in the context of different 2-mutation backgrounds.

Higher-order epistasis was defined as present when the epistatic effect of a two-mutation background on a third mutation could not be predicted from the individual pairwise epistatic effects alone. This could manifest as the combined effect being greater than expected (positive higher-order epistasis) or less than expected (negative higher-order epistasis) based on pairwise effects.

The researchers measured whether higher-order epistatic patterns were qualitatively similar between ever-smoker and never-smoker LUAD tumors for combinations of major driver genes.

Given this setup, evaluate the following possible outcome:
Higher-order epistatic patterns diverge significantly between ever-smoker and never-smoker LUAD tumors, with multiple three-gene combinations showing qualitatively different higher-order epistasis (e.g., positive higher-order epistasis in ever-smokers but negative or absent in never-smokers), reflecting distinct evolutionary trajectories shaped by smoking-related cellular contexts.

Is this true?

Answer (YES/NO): YES